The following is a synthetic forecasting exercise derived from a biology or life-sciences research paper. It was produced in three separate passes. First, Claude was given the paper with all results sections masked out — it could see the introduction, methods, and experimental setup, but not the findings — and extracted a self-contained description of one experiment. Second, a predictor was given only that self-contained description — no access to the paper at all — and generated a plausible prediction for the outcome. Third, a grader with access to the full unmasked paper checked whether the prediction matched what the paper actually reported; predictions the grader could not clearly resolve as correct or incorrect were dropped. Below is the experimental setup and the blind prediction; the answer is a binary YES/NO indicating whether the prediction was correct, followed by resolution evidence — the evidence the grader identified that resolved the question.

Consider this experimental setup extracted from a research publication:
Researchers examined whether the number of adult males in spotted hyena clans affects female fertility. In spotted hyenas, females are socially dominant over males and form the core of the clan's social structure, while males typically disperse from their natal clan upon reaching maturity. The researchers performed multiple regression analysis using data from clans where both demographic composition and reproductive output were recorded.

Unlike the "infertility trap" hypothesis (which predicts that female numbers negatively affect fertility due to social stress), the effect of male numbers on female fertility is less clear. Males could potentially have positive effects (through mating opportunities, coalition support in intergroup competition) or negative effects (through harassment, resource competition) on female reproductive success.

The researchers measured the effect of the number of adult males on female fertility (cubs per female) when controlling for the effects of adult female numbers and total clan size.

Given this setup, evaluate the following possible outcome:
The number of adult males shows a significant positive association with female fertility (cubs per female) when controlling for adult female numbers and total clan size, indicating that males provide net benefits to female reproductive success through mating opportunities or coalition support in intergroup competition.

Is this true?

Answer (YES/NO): NO